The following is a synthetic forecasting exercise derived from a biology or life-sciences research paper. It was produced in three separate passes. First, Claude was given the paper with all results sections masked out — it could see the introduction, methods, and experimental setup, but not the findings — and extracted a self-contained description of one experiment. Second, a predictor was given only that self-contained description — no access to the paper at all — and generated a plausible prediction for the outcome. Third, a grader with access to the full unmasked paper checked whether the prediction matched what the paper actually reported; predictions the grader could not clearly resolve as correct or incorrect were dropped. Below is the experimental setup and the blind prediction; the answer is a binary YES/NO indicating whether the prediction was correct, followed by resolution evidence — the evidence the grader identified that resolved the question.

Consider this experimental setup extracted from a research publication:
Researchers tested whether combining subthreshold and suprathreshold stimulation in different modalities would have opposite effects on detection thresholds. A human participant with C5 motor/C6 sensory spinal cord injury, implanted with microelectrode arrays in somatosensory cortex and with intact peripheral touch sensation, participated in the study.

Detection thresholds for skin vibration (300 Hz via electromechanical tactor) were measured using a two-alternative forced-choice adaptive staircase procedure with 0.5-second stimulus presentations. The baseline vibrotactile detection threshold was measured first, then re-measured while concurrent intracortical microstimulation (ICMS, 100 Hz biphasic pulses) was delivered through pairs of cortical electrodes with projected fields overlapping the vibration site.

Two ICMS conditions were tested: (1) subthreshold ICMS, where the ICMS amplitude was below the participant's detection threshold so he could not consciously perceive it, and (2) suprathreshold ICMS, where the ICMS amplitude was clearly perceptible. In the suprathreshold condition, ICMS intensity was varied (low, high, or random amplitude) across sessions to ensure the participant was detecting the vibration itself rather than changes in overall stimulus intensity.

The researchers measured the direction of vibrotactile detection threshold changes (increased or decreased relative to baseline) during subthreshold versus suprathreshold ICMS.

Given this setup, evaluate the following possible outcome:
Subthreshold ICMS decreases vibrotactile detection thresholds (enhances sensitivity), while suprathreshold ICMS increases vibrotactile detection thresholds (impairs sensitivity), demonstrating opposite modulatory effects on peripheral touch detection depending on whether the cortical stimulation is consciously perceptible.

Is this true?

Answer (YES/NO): NO